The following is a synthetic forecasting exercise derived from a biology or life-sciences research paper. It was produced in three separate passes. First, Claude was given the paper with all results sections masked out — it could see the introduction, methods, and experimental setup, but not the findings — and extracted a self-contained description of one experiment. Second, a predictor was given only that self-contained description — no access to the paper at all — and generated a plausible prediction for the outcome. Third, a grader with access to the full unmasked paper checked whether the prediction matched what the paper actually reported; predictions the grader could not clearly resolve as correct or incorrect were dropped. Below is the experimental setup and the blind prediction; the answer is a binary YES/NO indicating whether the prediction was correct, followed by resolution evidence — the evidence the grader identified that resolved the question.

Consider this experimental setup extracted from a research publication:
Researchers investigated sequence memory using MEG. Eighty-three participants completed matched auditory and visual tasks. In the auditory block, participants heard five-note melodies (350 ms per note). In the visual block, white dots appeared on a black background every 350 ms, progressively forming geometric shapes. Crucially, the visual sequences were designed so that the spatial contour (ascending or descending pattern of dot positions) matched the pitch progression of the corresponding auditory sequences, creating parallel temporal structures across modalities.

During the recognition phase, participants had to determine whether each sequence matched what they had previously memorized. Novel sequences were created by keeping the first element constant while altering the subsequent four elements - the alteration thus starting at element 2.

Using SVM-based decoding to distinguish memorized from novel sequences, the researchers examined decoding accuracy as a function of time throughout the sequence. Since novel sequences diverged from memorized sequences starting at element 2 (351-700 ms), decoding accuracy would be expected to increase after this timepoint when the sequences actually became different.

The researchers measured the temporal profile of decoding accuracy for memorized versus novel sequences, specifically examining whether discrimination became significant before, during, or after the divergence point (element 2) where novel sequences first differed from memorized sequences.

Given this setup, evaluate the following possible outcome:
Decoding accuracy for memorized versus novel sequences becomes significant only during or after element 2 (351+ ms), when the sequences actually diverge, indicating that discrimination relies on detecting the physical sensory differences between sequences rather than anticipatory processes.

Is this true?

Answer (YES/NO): YES